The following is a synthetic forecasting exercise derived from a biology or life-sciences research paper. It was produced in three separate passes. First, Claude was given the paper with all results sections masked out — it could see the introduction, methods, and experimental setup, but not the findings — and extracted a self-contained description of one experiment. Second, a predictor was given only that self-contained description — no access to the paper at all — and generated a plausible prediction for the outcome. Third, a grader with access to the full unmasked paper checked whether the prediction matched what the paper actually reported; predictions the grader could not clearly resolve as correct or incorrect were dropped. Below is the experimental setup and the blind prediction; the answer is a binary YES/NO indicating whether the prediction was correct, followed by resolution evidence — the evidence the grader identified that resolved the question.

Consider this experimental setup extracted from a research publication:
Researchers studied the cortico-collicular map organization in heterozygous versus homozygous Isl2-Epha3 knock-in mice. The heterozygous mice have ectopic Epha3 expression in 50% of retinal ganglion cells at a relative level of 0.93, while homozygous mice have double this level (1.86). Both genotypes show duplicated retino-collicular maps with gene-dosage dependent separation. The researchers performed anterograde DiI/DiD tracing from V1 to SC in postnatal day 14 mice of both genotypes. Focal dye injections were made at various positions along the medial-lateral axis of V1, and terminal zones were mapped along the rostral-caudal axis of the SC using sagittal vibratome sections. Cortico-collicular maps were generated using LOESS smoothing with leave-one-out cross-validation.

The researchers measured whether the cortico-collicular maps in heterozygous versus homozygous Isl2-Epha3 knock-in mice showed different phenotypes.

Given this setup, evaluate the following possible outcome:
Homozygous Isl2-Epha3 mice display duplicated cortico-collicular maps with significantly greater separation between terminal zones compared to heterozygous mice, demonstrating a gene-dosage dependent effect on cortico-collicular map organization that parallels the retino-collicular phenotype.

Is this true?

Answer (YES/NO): YES